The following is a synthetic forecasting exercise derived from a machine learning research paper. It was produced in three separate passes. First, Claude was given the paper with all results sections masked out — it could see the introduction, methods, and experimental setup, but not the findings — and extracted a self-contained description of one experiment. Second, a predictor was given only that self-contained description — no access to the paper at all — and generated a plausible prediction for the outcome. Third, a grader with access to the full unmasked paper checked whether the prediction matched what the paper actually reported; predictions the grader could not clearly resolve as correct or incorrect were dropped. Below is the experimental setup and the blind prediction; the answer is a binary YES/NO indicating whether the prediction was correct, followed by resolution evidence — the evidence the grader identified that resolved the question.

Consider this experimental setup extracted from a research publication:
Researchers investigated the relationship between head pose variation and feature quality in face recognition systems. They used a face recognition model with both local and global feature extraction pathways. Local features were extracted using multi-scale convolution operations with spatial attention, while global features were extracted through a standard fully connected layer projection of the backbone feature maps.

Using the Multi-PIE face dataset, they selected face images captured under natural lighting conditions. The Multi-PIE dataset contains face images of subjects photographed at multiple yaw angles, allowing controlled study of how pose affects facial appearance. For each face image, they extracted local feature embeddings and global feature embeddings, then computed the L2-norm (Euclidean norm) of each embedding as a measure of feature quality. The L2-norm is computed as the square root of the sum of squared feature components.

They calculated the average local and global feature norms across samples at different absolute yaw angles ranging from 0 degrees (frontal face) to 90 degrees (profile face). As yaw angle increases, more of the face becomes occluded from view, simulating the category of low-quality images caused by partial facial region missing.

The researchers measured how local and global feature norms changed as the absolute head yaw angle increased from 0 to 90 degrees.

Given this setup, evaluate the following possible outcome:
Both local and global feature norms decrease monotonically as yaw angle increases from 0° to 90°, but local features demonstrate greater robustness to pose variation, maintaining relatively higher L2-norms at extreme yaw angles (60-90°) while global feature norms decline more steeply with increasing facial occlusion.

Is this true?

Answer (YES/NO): NO